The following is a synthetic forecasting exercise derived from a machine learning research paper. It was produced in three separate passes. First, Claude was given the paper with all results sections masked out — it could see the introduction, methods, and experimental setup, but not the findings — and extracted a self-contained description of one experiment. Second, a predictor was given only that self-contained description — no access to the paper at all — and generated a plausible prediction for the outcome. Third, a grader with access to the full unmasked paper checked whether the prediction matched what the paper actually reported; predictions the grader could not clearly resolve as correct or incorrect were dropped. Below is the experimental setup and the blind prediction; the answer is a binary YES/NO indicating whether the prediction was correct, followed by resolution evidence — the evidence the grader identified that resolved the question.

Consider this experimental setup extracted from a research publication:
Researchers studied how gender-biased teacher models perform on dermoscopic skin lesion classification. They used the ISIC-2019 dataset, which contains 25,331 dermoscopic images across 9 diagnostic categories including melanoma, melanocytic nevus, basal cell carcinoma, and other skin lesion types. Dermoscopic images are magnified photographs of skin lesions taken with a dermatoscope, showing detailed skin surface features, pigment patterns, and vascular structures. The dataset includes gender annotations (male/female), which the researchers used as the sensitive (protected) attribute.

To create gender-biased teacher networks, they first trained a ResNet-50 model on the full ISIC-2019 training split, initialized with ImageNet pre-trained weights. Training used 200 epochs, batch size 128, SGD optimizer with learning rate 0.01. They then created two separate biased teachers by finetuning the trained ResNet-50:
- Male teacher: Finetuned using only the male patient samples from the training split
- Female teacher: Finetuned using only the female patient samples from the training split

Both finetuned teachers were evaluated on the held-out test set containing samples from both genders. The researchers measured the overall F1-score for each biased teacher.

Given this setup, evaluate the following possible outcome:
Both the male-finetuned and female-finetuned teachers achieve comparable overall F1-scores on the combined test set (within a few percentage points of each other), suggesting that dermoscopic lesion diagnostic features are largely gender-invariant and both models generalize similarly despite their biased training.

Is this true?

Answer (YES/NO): YES